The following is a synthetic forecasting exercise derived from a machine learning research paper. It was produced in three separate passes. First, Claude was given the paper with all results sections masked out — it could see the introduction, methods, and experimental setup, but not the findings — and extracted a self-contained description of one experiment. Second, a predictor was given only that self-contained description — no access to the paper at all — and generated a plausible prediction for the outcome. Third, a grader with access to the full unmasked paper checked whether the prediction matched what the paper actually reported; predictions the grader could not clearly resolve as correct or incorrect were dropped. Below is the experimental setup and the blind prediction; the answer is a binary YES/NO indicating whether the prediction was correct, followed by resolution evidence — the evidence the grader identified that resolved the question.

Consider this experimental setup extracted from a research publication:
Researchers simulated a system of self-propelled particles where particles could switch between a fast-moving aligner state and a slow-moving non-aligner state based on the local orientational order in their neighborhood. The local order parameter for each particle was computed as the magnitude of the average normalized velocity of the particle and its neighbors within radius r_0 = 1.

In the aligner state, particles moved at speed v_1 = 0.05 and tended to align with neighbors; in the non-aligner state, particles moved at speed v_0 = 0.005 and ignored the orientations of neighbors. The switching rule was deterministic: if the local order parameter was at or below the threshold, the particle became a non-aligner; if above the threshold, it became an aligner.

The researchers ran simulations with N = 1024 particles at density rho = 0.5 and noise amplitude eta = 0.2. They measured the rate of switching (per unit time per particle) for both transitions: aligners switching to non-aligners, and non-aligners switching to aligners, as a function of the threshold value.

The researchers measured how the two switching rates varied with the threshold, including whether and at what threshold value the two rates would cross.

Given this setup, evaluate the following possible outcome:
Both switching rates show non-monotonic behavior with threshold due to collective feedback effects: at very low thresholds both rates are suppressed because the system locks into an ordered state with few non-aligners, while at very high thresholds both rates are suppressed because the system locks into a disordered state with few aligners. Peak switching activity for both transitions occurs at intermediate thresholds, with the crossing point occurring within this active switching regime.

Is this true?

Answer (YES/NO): NO